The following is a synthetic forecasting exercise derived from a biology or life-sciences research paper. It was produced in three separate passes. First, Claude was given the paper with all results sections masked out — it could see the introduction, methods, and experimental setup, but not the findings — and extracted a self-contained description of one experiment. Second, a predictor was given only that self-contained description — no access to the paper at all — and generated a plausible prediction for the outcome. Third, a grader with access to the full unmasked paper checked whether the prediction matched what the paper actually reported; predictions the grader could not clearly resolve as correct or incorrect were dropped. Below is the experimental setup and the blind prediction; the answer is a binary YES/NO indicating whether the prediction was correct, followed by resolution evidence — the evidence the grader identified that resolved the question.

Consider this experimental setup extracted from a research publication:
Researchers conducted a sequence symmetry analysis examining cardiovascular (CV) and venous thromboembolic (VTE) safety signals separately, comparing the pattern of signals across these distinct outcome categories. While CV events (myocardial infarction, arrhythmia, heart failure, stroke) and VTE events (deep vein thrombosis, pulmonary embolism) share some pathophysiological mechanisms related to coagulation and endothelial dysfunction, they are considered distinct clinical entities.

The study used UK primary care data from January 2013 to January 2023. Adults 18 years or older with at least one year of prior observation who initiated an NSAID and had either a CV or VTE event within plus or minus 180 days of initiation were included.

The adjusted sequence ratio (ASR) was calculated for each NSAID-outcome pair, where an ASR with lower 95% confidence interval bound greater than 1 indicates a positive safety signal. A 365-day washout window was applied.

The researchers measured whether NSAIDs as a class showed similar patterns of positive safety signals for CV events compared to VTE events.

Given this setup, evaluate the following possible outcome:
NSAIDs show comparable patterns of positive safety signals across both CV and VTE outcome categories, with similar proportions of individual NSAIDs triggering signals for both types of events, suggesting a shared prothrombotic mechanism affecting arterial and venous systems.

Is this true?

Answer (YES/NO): YES